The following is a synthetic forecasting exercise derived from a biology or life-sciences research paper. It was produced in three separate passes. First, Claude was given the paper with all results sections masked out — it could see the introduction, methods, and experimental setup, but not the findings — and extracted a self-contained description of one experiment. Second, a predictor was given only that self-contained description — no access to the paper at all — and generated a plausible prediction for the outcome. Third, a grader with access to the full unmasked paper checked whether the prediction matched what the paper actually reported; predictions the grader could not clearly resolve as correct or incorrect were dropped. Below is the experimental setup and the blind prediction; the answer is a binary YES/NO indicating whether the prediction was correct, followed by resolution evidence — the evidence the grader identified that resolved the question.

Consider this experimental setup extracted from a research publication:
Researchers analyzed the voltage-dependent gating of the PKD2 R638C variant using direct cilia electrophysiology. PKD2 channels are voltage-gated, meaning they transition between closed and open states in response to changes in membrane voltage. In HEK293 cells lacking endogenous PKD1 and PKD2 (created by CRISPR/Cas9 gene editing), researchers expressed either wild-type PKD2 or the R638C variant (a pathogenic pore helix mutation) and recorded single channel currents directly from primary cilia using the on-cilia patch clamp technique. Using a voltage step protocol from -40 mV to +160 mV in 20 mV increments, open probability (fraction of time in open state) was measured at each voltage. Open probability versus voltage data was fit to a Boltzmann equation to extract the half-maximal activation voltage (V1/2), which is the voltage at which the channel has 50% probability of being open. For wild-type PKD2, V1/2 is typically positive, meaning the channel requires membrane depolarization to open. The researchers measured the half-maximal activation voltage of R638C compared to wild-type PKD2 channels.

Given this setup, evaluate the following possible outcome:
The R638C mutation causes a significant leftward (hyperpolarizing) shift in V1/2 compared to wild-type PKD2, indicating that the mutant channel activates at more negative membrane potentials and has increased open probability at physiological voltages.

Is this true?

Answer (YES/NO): NO